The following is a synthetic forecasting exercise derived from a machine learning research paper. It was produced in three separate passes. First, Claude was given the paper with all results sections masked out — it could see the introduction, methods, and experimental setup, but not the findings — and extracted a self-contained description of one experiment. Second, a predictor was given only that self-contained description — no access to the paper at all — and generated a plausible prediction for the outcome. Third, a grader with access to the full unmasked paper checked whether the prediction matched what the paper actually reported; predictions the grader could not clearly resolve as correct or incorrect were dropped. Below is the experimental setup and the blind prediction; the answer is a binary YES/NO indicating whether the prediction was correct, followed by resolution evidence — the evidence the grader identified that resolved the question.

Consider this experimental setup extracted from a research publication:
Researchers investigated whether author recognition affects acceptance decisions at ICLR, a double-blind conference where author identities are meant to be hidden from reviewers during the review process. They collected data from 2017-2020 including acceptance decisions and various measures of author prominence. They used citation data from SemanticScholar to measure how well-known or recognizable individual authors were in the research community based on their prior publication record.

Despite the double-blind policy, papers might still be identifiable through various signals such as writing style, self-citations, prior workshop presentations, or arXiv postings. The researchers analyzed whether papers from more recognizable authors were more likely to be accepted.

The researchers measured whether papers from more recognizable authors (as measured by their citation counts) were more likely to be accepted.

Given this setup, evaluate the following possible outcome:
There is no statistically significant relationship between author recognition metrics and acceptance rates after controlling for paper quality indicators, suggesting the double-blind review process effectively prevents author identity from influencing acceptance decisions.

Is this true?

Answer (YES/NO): NO